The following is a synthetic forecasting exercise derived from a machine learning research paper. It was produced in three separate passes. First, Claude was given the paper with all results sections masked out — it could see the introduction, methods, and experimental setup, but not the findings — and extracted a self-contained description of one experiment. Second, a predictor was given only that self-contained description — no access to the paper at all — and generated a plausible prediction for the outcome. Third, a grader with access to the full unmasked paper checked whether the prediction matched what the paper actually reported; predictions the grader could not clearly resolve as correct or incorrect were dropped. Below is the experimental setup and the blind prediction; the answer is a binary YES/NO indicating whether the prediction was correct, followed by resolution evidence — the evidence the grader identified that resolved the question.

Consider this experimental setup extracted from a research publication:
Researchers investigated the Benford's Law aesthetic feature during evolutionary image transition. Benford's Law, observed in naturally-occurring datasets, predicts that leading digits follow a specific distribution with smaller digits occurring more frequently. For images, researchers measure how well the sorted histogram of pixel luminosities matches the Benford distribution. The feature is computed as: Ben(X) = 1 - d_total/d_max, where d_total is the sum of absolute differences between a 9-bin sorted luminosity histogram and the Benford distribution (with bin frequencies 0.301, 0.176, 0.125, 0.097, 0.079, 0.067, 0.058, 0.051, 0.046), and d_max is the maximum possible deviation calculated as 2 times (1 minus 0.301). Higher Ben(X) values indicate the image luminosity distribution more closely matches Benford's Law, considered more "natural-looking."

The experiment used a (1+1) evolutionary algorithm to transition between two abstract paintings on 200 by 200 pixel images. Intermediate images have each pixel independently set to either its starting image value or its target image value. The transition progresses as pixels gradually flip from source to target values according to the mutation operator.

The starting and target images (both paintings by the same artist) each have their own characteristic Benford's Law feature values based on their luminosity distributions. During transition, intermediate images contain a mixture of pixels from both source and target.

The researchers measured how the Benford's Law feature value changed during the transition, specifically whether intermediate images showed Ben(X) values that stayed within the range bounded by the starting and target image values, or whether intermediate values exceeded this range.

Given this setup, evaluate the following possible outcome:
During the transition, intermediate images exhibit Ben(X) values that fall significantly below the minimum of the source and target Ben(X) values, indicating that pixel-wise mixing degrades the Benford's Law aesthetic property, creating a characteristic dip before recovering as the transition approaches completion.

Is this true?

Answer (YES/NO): NO